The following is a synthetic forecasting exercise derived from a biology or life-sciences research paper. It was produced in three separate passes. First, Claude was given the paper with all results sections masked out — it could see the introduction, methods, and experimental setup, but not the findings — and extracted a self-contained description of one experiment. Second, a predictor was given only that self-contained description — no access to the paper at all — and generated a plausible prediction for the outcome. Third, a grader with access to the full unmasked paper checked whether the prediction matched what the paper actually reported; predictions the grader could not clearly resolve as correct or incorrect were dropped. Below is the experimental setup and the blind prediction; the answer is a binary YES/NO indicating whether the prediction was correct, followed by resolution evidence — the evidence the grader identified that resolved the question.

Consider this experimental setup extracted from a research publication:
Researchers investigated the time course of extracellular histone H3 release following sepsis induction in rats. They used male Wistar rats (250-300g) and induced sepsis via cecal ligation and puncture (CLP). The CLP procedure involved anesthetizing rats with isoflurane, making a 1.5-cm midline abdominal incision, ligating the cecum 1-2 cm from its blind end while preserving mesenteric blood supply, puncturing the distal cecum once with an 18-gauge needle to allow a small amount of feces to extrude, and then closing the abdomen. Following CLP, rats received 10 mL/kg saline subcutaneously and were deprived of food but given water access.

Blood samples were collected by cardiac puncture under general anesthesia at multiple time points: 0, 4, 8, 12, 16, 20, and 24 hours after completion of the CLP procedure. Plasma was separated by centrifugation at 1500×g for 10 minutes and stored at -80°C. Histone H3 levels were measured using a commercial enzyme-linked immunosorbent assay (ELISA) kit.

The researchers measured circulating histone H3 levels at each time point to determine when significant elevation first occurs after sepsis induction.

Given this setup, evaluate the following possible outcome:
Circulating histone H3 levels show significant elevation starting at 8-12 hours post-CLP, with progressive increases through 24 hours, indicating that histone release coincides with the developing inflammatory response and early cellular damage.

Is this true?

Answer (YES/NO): NO